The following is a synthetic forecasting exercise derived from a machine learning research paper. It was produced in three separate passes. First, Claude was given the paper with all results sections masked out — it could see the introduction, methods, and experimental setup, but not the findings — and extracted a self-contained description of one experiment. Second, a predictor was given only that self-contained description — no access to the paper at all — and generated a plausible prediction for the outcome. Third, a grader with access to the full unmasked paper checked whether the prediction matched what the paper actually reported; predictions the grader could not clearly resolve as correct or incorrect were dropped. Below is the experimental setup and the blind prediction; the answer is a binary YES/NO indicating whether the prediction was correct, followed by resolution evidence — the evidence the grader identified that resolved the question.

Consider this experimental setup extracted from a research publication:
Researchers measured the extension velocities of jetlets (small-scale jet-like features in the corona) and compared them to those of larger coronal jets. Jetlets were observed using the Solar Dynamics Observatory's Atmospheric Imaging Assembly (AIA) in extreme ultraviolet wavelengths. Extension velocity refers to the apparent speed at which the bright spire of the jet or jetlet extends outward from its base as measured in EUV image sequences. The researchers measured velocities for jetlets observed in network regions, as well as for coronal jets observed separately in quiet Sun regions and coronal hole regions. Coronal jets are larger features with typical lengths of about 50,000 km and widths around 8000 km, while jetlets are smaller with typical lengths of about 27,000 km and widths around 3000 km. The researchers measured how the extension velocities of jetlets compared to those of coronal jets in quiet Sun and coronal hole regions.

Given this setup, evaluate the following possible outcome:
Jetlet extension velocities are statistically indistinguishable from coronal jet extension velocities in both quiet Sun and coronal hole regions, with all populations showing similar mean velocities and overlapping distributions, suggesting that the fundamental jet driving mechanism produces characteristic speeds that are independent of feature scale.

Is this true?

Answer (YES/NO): NO